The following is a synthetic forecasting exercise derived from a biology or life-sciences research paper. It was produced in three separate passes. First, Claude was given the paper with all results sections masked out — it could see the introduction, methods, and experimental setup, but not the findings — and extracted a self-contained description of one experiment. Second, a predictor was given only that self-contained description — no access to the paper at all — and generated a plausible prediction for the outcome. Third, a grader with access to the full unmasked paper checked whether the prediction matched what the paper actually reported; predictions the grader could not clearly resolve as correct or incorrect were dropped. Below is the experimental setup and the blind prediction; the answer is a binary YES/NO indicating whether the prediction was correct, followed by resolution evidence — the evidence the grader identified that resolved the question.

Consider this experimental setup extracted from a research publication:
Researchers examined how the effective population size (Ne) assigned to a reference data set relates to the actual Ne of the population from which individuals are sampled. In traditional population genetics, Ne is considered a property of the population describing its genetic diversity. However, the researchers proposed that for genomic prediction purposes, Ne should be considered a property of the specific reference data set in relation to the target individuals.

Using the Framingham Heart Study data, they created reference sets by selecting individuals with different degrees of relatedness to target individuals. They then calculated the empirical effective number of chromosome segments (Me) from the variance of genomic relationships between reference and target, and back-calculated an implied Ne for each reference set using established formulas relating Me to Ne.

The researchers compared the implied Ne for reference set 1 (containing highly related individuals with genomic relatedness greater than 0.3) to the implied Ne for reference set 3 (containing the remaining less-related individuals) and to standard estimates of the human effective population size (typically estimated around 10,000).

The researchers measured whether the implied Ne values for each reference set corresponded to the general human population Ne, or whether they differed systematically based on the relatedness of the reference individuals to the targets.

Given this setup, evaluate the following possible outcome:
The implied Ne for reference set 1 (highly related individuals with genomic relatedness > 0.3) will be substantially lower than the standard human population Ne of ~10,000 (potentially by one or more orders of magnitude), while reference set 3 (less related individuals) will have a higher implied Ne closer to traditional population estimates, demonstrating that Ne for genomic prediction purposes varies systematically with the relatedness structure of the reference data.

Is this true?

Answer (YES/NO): YES